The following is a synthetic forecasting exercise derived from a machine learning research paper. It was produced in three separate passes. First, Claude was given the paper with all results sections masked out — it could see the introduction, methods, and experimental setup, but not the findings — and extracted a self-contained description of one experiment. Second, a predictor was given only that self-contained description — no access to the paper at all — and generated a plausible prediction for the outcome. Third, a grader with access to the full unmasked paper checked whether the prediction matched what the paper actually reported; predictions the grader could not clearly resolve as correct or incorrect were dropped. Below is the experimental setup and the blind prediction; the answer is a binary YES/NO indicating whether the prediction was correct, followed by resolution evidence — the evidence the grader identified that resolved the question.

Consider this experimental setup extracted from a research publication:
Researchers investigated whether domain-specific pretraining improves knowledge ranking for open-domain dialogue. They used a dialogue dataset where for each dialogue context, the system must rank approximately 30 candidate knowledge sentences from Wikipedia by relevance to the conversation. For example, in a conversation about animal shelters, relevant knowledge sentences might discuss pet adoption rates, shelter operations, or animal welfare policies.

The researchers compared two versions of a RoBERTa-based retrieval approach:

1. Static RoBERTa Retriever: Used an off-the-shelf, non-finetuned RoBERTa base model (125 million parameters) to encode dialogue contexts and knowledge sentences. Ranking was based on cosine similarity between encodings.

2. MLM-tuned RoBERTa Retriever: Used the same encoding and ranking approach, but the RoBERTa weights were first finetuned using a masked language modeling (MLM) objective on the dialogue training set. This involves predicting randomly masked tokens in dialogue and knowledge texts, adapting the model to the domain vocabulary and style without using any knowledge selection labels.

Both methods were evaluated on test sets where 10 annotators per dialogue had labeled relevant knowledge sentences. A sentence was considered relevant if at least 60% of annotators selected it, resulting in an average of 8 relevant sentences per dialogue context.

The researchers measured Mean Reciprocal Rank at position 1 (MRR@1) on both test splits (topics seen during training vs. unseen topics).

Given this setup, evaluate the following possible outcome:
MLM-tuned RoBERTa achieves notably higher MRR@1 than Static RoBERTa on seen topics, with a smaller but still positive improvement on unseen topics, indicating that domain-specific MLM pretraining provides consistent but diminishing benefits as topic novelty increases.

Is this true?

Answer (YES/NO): NO